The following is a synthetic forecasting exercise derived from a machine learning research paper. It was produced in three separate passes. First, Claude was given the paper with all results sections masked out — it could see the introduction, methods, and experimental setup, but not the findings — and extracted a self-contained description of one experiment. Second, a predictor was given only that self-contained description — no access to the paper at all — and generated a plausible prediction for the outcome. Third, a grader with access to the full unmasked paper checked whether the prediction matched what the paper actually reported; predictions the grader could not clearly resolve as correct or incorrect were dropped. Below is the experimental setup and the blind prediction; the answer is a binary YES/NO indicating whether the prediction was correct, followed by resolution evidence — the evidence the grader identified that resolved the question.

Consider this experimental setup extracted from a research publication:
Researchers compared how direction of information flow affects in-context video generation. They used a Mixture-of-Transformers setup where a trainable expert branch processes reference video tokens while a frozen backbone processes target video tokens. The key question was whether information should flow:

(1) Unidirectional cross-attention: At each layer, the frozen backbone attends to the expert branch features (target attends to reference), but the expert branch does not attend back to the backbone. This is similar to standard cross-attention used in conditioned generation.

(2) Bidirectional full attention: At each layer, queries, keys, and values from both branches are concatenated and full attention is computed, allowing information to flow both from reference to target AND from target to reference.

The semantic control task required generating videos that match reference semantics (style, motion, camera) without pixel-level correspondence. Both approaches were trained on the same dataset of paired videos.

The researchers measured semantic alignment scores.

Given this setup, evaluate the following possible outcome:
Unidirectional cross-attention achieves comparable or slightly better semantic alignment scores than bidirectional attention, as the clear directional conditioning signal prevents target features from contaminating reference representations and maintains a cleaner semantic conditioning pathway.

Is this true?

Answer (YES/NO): NO